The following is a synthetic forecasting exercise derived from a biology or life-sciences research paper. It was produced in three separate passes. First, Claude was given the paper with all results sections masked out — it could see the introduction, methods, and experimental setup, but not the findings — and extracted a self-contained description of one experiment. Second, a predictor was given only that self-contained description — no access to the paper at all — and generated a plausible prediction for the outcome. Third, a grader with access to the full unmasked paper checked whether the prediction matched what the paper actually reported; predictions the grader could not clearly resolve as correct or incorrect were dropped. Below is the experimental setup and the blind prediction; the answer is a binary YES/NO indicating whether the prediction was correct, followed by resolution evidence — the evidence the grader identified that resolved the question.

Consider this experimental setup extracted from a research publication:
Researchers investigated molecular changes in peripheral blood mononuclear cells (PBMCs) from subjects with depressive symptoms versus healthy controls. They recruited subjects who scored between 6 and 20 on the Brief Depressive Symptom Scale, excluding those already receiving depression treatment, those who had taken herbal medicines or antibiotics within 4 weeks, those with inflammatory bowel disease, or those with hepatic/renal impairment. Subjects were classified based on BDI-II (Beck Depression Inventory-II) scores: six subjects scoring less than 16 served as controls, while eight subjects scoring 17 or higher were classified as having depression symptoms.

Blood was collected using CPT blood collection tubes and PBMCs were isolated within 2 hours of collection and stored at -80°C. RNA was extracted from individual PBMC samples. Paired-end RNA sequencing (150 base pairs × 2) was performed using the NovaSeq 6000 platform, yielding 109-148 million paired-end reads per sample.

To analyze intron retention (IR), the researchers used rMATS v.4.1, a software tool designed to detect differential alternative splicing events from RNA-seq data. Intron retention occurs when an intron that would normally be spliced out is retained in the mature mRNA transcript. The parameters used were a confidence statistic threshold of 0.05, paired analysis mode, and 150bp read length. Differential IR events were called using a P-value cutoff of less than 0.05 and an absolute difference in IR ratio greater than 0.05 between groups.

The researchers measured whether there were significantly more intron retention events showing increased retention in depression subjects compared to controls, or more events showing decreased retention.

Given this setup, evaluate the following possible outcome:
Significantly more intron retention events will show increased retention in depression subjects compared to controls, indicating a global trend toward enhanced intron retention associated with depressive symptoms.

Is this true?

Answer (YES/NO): NO